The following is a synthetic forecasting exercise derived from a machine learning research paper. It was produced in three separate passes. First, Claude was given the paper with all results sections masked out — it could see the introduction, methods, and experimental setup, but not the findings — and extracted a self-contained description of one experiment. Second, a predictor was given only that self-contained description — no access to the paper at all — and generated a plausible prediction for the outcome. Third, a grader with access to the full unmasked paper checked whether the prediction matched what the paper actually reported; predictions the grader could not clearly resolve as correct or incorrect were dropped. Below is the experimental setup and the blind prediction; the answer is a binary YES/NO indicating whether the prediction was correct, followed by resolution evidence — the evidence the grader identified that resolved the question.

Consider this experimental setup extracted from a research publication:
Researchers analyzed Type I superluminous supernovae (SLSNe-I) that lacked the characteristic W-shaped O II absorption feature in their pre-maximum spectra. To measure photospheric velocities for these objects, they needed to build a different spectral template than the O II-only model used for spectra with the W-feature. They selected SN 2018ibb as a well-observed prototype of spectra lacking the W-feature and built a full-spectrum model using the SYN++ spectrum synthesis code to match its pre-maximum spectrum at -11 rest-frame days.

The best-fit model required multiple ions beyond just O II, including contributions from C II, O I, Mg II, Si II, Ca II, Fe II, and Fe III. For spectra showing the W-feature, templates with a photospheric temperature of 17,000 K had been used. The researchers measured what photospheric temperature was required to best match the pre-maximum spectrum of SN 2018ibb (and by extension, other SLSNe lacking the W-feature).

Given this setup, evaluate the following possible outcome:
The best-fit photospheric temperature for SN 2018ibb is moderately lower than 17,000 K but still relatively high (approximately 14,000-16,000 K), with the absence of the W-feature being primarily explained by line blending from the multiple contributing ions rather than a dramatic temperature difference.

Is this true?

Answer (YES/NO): NO